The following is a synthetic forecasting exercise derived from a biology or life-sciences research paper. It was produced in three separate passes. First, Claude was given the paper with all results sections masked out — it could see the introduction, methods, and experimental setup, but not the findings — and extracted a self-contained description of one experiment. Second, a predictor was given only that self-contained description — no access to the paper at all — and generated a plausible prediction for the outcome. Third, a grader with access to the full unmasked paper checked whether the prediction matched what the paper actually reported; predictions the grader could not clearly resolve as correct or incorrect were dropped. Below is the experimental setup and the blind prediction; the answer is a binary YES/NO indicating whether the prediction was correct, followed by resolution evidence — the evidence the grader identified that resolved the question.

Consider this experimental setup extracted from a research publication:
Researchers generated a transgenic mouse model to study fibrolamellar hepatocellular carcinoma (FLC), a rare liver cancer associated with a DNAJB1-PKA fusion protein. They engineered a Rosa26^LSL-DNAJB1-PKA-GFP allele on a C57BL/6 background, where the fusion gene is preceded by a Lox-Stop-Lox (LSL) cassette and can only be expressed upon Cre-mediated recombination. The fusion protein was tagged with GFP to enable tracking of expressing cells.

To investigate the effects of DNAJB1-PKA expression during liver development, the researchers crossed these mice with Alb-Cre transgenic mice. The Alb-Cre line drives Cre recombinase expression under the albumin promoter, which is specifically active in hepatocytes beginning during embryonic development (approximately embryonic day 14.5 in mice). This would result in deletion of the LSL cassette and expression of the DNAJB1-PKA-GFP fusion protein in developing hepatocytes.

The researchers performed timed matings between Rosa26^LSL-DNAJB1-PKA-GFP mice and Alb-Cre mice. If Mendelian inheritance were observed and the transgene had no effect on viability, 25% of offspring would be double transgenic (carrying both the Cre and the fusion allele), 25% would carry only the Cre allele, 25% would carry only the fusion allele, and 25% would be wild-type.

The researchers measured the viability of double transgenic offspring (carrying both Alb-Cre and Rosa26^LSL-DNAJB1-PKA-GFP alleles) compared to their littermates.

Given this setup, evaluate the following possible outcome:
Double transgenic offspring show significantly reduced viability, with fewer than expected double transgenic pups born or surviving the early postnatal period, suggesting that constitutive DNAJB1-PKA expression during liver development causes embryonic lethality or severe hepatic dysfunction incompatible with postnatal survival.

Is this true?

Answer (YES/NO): YES